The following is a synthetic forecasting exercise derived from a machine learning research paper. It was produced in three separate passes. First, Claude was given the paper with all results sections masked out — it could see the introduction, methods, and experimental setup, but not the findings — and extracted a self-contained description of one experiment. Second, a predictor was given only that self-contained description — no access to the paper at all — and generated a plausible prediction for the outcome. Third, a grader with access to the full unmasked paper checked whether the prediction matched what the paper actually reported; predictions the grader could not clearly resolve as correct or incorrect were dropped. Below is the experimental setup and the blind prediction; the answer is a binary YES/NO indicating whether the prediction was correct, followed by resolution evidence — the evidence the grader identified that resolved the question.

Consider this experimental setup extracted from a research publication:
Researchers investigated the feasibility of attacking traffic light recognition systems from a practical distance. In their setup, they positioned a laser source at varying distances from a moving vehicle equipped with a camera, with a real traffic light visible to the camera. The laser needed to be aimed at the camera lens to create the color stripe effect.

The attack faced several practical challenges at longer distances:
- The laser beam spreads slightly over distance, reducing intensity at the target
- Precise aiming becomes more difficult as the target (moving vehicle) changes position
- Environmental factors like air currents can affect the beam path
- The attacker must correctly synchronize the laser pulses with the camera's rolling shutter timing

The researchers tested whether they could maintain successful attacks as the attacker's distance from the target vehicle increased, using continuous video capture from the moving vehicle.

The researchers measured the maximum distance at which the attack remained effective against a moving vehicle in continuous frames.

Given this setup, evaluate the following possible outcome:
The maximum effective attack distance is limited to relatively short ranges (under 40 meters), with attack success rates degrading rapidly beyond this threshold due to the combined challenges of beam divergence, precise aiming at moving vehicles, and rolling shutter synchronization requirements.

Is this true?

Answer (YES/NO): NO